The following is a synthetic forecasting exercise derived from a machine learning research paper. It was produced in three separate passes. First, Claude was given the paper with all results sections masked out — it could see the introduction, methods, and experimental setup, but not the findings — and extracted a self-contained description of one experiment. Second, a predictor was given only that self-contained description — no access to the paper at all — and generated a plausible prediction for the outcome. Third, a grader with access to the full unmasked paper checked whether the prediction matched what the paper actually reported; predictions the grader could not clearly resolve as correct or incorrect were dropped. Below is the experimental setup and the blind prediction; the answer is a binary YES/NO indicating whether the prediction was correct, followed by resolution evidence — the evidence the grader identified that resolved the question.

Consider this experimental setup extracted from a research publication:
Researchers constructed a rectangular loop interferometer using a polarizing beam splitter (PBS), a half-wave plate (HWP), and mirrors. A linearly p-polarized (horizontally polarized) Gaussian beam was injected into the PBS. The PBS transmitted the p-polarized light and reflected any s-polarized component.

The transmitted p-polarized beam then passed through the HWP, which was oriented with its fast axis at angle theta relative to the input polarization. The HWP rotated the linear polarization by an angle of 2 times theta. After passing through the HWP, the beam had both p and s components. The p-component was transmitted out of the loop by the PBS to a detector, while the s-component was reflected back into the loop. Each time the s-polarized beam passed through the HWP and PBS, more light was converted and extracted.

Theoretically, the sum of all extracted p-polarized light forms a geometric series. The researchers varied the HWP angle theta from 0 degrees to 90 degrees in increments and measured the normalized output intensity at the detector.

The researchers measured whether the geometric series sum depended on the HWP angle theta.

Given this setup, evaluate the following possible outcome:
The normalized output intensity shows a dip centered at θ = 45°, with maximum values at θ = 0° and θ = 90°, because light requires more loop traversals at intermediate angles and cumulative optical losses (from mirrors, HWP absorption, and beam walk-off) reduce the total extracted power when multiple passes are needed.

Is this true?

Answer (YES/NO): YES